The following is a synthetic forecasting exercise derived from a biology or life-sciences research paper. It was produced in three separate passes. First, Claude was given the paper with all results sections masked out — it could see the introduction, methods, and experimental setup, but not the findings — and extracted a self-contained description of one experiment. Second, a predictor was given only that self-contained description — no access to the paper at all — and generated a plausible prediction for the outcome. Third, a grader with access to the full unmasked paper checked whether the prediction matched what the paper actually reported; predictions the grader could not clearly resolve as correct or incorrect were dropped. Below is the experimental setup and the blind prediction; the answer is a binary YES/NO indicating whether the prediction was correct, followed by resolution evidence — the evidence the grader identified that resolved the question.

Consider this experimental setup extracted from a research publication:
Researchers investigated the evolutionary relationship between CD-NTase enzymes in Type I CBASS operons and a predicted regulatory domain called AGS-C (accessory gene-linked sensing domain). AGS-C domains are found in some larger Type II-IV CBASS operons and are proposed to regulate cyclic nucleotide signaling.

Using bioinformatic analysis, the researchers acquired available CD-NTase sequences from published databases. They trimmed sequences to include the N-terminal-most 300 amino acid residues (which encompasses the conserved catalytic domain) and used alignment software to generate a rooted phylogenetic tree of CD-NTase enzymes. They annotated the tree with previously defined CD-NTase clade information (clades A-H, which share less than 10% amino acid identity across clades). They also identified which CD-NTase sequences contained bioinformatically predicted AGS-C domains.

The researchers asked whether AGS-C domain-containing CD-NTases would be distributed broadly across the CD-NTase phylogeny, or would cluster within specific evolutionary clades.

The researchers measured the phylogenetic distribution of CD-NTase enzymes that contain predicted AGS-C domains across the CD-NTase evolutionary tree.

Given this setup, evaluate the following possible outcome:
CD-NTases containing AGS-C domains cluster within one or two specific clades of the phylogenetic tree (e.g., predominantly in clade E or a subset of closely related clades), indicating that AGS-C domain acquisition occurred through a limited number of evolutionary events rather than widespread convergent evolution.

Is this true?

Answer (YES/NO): NO